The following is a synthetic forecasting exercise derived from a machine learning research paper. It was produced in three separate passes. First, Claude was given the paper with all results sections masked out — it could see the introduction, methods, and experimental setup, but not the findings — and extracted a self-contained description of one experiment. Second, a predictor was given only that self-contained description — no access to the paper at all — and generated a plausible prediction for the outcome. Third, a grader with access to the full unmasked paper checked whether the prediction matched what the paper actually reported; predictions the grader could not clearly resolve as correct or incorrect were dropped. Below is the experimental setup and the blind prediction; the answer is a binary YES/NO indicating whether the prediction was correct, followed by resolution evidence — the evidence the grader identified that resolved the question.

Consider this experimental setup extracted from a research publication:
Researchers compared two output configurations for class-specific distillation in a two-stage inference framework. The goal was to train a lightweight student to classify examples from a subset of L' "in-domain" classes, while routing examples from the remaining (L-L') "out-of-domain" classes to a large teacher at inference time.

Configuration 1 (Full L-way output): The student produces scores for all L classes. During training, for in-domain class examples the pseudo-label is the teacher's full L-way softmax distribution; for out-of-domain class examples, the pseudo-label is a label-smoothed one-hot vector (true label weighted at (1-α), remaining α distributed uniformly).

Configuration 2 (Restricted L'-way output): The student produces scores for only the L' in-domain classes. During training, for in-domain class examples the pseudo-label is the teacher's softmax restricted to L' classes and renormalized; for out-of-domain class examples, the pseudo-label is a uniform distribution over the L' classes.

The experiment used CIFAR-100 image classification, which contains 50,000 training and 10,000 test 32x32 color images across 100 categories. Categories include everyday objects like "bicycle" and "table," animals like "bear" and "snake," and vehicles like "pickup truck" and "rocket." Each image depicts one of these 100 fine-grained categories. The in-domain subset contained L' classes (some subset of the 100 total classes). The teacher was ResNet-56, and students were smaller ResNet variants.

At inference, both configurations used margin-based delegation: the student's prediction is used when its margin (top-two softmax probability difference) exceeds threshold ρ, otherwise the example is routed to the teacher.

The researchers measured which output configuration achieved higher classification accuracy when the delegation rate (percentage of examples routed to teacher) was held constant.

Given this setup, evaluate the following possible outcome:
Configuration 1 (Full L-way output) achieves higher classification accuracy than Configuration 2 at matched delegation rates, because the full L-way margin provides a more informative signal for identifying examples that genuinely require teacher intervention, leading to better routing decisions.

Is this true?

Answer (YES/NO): NO